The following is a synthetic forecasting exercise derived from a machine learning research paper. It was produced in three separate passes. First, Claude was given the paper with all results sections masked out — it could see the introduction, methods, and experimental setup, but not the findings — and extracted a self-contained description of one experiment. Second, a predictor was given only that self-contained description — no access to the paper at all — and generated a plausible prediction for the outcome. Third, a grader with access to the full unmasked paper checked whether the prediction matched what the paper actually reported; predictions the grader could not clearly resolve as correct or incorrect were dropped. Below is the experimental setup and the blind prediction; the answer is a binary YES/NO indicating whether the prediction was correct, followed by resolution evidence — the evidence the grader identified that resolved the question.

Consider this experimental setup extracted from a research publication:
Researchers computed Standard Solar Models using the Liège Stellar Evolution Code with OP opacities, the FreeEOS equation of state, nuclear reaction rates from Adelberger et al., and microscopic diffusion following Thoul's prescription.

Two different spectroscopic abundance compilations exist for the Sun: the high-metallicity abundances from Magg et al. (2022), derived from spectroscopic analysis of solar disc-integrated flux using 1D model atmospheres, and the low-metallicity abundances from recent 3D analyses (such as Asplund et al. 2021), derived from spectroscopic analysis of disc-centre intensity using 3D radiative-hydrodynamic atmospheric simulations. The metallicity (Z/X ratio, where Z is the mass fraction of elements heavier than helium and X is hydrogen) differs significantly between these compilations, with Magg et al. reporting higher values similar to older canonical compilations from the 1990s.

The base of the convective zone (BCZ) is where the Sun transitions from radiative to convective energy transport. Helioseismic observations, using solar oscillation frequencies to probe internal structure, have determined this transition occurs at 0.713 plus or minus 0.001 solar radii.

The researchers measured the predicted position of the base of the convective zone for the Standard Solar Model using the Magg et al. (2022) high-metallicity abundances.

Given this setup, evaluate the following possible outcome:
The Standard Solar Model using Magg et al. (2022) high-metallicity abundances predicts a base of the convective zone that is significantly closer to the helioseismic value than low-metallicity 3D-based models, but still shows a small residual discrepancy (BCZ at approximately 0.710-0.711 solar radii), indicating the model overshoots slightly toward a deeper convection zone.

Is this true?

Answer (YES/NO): NO